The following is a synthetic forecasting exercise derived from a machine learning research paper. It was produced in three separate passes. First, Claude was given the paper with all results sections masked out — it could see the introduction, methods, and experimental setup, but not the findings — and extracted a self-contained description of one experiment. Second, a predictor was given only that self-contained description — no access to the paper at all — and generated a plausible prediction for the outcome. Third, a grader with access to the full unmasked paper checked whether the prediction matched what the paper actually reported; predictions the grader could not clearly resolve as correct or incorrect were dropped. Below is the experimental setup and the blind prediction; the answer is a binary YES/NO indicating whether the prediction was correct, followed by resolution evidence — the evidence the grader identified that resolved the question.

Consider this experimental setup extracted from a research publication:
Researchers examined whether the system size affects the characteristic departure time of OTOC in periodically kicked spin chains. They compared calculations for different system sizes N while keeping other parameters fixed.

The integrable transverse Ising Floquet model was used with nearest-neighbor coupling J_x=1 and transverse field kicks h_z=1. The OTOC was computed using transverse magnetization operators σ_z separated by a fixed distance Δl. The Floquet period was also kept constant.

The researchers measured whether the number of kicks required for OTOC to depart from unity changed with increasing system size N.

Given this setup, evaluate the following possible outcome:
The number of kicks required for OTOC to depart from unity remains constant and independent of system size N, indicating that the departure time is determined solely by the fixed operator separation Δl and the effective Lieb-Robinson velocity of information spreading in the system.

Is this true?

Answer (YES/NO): YES